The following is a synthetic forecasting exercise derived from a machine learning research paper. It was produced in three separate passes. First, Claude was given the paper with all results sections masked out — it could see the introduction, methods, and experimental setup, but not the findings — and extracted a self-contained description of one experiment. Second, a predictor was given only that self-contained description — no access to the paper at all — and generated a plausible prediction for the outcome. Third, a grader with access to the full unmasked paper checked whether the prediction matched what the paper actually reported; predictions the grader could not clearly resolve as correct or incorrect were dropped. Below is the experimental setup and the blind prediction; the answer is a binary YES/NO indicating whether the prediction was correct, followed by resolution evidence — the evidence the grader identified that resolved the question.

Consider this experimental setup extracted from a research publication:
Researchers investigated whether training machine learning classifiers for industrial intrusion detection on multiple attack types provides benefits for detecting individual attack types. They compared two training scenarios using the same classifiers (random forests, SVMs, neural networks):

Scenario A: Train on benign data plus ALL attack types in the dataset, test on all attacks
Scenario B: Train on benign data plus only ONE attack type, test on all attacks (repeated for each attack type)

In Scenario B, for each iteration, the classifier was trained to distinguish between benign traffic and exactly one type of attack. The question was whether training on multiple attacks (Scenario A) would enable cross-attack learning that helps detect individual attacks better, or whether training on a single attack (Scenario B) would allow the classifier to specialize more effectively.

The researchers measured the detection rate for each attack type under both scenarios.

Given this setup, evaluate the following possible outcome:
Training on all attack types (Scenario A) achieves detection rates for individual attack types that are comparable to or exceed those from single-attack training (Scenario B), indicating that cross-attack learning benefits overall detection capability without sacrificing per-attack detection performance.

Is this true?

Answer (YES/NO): YES